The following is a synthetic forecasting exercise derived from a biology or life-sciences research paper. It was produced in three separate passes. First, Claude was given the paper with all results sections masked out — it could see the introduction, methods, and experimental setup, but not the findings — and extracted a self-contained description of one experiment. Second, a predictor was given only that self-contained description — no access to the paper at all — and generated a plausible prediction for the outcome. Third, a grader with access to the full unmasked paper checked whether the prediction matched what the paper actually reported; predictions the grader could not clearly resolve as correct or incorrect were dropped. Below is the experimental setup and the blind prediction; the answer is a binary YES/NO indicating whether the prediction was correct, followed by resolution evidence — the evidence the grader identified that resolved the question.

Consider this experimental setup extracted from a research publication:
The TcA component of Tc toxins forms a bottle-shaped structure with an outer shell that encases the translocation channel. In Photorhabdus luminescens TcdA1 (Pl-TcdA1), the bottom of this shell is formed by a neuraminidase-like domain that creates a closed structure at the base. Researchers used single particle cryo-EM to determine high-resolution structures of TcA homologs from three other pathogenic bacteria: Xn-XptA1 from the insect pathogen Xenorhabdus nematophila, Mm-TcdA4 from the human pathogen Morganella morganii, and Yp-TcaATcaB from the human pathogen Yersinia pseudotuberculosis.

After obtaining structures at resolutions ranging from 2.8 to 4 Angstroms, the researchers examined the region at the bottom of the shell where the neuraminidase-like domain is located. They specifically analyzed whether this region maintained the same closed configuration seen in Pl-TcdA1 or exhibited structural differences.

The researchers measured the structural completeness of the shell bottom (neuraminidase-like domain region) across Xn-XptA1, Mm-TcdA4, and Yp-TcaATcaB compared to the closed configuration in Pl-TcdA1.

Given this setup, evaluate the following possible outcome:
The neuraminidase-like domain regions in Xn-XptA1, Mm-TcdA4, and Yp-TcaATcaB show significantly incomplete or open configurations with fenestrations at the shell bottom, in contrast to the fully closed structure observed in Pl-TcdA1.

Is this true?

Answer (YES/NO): YES